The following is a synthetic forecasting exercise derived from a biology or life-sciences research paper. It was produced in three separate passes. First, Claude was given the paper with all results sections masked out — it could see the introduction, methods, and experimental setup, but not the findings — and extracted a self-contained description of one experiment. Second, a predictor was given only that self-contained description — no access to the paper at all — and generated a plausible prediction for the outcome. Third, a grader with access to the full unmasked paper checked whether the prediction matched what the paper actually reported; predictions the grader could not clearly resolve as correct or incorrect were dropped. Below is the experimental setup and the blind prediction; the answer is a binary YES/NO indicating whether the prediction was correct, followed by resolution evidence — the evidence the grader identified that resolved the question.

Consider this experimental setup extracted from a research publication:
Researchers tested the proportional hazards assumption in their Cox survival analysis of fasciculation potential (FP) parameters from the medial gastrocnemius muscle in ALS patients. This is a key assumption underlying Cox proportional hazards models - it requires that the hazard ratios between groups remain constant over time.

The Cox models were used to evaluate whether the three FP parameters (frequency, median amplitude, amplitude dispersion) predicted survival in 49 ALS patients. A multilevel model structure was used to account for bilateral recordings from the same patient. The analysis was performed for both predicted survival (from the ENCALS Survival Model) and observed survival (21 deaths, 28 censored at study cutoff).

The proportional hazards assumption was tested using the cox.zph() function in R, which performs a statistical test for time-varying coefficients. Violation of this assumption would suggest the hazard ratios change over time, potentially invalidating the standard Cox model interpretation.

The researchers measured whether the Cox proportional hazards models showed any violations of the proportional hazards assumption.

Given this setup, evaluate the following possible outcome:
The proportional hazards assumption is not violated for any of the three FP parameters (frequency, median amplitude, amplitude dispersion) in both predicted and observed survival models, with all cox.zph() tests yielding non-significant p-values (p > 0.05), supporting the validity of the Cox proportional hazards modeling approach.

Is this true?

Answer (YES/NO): NO